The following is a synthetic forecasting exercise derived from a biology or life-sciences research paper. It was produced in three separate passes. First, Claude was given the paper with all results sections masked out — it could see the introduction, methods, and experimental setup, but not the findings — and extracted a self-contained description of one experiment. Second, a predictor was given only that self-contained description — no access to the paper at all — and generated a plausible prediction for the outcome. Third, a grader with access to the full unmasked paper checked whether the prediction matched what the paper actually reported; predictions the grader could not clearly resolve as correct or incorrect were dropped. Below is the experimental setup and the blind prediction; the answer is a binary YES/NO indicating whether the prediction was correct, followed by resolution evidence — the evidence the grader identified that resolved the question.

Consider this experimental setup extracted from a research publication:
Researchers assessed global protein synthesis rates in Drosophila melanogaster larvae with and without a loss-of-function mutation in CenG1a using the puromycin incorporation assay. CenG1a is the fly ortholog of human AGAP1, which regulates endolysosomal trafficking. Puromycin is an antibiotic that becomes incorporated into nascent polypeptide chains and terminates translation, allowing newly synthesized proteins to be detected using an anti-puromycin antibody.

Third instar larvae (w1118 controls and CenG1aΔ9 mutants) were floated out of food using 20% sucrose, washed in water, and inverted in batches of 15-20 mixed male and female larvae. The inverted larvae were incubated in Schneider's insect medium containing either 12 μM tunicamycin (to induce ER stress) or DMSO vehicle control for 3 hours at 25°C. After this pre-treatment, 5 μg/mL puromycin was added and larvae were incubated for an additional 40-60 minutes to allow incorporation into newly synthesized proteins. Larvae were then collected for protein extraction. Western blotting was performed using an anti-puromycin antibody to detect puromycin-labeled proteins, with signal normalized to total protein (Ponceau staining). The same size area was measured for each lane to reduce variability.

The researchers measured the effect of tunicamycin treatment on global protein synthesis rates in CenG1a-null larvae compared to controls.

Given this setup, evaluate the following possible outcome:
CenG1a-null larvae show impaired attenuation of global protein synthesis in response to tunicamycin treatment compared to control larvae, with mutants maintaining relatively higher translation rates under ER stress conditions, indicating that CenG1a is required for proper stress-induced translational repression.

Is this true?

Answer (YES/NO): NO